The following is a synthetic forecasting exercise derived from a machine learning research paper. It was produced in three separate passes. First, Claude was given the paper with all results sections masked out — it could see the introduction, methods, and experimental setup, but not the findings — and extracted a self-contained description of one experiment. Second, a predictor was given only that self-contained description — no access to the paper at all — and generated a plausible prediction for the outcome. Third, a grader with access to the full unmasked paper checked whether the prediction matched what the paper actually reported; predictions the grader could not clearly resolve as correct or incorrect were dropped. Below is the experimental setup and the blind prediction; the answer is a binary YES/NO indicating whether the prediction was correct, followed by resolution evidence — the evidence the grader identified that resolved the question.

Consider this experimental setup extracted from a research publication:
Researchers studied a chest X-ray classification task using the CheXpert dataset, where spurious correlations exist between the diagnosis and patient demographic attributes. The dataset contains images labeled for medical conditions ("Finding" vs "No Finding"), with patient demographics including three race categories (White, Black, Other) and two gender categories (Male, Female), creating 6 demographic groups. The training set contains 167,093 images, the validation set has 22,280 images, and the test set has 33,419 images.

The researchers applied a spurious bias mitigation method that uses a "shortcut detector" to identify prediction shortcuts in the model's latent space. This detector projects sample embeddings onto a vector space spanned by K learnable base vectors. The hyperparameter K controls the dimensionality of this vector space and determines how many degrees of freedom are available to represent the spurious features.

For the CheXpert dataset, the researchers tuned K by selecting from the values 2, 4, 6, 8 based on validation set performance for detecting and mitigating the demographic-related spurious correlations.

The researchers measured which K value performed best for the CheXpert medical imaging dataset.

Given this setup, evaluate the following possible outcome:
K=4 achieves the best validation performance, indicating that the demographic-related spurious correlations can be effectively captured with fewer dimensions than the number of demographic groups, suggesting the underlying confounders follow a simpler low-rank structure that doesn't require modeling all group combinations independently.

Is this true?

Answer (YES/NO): NO